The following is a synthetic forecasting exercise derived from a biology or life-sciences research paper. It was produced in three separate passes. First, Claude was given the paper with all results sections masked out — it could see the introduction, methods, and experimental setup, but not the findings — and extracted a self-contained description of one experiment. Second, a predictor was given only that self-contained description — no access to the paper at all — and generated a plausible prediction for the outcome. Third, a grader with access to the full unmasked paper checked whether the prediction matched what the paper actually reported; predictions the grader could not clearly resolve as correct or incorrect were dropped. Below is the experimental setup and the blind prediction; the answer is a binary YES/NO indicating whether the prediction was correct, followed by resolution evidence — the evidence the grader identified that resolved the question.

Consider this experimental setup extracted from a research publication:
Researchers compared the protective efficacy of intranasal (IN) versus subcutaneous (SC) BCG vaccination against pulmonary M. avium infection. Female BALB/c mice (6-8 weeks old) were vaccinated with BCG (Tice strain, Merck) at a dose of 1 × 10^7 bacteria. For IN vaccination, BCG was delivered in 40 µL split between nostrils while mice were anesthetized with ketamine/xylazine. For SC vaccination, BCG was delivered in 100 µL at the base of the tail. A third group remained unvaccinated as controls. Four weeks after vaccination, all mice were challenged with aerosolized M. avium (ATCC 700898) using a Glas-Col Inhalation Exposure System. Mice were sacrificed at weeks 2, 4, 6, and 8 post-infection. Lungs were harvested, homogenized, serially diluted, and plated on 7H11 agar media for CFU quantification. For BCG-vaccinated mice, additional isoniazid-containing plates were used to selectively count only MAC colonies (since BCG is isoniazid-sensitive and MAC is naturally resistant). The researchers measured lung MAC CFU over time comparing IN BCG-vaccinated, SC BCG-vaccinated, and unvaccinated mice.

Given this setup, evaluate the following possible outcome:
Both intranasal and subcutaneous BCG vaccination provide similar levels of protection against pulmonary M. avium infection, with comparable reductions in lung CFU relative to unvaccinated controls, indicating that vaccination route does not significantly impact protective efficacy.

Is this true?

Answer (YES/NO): NO